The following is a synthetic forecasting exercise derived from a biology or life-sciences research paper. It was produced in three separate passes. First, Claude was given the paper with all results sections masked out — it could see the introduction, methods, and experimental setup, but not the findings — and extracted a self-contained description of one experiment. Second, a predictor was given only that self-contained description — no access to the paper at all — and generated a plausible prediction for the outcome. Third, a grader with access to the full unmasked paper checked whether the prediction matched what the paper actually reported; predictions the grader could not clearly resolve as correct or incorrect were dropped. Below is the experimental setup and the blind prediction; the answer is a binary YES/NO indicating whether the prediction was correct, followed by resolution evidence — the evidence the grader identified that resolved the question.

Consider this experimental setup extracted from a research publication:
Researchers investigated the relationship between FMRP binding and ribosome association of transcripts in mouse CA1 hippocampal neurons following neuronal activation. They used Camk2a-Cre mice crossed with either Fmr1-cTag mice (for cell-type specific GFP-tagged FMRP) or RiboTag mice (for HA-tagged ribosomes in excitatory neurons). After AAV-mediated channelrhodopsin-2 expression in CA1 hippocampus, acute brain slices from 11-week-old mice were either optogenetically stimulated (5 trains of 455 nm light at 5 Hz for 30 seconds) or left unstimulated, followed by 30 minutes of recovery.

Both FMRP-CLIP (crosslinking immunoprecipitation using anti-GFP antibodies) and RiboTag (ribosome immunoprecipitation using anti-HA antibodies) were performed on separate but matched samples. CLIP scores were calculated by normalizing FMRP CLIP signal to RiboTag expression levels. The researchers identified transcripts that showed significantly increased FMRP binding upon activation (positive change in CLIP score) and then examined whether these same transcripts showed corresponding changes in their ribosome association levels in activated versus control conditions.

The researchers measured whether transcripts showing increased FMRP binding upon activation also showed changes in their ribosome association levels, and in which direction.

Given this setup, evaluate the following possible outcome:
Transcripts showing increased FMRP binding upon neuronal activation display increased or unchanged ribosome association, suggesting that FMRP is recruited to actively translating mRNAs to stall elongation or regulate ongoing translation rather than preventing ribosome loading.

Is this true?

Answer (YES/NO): YES